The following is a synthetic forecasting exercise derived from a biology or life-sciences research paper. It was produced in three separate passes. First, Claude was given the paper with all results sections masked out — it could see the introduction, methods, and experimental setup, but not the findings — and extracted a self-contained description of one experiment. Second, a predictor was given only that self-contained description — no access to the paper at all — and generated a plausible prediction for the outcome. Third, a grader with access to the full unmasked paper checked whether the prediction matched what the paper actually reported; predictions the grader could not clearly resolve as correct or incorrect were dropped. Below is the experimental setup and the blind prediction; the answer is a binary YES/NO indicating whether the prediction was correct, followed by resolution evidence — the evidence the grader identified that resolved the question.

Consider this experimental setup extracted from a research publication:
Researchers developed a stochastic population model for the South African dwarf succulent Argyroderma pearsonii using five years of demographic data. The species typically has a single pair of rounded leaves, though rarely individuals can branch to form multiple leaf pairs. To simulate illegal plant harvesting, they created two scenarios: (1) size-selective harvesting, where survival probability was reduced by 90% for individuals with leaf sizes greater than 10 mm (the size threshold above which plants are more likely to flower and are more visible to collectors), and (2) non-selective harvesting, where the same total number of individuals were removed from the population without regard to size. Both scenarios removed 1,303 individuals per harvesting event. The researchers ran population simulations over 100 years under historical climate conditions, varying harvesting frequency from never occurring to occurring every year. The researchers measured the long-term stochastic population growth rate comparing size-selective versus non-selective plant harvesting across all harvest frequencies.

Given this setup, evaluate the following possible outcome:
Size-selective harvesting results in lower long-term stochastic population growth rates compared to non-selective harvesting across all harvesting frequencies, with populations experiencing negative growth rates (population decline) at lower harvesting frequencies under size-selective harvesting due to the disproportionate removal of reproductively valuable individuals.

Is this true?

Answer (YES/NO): YES